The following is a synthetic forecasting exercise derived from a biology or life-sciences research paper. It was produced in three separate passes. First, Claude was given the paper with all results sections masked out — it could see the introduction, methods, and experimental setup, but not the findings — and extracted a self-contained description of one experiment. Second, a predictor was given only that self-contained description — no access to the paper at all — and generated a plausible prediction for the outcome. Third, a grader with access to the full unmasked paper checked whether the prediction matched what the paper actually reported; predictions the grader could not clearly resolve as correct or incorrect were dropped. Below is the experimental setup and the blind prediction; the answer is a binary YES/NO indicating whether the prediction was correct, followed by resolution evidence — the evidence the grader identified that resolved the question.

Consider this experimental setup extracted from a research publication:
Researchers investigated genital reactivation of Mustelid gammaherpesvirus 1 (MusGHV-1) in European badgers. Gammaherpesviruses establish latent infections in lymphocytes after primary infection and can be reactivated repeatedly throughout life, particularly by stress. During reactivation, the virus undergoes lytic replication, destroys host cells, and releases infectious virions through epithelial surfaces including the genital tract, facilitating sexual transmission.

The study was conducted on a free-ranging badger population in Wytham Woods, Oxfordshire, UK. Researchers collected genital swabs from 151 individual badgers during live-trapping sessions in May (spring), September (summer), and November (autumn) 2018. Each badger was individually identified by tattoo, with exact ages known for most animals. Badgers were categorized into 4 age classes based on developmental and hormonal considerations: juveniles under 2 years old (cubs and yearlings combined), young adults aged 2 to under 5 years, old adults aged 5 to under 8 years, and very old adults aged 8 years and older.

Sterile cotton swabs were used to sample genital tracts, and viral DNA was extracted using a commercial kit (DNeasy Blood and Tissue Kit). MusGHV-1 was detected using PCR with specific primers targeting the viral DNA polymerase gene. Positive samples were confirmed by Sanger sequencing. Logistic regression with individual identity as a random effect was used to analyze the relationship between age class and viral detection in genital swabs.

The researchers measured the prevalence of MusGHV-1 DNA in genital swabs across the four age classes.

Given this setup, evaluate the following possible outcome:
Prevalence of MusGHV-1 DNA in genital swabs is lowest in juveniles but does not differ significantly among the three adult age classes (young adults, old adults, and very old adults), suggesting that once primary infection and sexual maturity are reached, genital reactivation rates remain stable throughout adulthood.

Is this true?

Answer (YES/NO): NO